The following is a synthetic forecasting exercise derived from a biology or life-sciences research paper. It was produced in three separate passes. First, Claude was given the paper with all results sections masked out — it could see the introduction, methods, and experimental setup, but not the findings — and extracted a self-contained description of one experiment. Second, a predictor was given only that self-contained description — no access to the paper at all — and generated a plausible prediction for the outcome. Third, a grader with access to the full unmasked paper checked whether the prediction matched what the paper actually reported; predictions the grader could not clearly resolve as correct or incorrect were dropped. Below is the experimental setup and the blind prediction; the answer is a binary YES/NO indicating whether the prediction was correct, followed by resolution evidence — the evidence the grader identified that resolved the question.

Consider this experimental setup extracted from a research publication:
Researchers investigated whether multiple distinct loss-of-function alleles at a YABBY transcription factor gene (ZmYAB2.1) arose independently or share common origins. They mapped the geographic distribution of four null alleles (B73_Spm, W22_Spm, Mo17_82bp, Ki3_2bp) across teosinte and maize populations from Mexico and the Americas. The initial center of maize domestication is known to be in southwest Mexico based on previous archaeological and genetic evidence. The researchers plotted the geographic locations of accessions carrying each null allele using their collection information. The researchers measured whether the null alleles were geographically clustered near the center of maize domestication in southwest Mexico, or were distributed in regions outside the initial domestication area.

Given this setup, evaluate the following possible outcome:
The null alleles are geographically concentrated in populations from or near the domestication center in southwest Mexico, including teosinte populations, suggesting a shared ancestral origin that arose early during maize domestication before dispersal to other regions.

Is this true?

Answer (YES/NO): NO